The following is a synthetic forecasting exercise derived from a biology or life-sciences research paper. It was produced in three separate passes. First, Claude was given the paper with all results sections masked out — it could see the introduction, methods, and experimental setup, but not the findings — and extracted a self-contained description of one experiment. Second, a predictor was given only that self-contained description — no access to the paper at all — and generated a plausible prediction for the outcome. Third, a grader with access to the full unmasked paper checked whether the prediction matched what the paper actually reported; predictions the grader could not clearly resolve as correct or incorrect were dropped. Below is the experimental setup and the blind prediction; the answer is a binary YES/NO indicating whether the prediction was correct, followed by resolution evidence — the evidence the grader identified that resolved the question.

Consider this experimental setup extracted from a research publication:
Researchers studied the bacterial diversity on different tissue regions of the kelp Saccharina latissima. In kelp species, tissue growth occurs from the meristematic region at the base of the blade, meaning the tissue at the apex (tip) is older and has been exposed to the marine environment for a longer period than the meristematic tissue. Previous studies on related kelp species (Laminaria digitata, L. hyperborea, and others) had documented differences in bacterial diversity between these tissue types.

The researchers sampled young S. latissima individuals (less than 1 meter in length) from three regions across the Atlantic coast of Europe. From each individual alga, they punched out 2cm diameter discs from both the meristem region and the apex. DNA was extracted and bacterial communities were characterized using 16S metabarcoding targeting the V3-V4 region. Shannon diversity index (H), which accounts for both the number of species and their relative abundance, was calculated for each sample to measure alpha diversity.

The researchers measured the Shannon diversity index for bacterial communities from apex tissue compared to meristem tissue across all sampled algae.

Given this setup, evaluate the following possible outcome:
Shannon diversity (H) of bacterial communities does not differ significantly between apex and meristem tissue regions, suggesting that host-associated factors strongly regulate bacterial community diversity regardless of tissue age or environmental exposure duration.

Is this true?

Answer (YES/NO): NO